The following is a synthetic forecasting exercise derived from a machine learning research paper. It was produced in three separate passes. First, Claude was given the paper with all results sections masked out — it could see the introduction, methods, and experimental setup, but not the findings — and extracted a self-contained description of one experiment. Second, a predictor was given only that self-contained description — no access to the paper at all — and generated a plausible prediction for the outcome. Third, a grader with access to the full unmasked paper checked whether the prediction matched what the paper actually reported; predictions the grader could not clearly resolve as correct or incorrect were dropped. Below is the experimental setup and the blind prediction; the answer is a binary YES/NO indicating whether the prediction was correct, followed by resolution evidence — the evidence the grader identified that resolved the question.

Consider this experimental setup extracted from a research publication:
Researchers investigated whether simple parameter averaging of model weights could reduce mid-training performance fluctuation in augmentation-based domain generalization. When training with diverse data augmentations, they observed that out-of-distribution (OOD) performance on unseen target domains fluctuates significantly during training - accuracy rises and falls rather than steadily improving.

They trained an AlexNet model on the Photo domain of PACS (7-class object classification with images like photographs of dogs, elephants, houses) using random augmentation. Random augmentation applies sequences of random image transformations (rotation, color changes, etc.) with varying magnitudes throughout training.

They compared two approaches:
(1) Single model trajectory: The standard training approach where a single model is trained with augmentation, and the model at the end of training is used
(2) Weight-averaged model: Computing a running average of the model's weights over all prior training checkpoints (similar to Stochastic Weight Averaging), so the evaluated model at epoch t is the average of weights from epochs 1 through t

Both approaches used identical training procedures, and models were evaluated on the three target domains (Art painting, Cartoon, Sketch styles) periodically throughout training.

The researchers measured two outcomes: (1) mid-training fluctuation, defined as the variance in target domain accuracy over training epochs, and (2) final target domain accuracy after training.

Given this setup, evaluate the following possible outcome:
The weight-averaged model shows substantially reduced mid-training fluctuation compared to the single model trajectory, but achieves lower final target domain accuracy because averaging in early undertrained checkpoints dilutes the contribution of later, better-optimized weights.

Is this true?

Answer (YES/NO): NO